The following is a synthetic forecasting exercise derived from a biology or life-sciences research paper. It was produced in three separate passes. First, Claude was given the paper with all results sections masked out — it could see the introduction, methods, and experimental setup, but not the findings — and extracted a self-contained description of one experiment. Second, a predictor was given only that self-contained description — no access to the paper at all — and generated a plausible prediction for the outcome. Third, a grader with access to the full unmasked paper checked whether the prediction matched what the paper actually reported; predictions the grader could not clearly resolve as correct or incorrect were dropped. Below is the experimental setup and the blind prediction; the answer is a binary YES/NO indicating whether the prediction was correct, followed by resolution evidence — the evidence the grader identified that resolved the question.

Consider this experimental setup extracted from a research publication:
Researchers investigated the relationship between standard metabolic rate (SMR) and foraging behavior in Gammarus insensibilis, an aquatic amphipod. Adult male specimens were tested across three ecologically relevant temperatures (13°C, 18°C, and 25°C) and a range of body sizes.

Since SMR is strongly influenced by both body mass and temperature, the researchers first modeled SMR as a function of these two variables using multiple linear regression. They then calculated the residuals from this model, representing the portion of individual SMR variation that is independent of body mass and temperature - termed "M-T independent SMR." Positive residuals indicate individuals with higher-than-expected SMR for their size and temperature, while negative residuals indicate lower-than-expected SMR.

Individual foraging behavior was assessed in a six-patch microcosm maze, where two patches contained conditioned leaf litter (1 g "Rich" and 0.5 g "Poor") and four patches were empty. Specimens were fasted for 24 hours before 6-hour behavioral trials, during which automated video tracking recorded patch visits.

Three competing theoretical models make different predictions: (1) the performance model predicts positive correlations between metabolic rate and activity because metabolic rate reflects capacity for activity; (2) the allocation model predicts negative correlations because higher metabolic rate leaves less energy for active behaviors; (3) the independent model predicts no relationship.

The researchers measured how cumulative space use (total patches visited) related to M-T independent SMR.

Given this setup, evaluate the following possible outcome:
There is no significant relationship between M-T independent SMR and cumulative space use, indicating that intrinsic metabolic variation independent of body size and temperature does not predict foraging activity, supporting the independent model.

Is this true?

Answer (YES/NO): NO